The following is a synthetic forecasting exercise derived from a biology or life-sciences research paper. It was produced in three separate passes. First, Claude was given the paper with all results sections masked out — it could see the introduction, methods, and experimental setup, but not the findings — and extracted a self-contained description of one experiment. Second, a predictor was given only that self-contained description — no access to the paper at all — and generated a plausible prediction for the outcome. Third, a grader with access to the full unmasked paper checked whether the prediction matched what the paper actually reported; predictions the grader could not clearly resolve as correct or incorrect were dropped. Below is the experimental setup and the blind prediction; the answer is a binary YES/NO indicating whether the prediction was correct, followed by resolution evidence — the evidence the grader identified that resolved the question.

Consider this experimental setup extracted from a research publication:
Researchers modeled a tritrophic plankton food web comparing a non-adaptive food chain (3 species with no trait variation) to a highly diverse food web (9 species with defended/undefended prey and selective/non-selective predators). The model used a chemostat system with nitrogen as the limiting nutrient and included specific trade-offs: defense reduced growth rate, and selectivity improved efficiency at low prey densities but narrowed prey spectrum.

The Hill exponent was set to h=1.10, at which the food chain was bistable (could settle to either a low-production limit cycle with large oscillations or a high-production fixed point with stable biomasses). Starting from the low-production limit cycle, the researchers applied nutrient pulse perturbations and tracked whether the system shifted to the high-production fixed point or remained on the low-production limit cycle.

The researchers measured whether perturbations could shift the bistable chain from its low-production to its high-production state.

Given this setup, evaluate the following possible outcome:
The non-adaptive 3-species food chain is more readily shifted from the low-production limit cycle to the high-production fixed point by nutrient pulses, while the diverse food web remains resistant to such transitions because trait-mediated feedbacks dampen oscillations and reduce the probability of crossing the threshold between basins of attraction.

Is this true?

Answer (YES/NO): NO